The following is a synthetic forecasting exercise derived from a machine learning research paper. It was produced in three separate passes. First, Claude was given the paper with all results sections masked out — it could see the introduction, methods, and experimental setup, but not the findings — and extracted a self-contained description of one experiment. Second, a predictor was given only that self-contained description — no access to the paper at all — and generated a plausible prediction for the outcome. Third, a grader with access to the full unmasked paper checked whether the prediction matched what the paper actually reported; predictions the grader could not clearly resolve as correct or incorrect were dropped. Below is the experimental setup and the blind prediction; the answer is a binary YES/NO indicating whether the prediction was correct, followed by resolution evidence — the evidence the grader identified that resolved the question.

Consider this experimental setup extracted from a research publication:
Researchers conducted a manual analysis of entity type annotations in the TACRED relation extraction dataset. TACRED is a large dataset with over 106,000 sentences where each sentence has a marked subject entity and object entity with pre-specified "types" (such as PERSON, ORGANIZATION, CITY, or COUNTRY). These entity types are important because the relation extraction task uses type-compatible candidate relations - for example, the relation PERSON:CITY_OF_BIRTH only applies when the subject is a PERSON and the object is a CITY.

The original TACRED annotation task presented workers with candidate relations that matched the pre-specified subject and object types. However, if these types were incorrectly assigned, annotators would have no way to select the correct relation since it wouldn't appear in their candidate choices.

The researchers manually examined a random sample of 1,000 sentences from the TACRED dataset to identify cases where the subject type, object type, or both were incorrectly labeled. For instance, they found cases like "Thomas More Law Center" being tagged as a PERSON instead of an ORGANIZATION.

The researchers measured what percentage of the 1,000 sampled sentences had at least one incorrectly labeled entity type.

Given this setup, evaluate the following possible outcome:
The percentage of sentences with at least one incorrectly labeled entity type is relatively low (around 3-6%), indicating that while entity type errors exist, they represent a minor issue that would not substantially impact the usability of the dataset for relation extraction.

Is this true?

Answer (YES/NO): NO